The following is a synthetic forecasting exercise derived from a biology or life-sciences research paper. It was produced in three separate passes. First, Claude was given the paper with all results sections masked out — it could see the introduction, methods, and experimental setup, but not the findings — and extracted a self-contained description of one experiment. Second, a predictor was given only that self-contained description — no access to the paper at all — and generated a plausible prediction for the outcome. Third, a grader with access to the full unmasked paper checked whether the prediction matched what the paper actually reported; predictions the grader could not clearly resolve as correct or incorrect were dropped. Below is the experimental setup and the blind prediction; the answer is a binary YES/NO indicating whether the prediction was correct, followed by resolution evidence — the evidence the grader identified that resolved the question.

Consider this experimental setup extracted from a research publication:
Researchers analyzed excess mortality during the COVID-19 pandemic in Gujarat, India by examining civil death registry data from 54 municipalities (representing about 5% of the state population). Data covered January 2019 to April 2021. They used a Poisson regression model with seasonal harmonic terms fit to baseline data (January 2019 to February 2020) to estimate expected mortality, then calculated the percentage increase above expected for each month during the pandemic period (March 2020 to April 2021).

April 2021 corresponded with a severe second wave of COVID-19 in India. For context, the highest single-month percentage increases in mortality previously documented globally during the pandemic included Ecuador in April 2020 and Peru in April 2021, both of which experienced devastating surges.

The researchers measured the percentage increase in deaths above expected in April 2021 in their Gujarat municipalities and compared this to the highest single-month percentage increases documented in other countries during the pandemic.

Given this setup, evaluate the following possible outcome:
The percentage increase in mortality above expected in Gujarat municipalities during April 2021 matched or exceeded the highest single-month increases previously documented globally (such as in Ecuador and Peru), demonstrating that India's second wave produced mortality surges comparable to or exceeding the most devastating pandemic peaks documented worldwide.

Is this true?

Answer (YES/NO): YES